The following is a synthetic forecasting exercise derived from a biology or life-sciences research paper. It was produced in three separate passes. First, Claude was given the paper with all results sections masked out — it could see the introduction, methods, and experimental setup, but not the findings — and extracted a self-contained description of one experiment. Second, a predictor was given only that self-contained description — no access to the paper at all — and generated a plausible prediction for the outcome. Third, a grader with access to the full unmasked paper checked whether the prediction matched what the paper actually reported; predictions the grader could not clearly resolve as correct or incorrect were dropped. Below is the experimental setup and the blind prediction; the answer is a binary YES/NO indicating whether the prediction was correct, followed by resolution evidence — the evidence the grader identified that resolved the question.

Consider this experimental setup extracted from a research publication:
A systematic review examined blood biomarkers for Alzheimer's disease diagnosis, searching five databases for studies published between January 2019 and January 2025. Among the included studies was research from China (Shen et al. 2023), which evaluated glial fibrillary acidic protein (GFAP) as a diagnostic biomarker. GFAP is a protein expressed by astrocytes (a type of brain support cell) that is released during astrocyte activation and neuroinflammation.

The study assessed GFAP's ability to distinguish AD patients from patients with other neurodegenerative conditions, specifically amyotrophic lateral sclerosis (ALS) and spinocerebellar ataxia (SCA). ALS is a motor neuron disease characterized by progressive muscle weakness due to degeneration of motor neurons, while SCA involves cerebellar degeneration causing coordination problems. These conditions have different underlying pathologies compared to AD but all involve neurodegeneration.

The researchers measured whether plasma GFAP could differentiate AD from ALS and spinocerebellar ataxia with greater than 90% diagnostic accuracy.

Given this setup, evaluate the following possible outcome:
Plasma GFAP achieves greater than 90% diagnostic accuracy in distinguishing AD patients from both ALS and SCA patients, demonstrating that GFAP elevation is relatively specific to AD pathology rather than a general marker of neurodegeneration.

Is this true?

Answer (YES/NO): YES